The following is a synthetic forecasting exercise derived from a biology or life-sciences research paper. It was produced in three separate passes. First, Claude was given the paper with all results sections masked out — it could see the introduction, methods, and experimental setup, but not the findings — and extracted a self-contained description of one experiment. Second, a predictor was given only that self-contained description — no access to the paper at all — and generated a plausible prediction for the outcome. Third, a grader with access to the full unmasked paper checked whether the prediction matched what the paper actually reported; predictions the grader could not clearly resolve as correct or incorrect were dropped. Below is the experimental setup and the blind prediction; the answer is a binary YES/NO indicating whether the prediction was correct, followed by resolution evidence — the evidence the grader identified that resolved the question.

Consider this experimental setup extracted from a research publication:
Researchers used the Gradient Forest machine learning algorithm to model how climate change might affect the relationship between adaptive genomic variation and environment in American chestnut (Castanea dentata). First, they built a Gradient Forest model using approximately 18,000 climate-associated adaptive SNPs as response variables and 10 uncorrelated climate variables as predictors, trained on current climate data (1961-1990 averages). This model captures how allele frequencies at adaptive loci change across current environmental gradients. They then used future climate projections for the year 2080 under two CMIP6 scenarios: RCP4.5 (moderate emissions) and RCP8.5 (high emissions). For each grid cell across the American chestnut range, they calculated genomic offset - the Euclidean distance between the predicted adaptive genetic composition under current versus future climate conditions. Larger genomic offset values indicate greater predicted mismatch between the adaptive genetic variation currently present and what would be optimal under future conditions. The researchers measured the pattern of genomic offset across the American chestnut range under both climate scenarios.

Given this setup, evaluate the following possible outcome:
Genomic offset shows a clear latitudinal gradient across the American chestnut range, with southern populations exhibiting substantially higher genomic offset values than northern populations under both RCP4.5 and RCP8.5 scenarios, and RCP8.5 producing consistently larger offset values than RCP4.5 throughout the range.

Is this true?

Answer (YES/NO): NO